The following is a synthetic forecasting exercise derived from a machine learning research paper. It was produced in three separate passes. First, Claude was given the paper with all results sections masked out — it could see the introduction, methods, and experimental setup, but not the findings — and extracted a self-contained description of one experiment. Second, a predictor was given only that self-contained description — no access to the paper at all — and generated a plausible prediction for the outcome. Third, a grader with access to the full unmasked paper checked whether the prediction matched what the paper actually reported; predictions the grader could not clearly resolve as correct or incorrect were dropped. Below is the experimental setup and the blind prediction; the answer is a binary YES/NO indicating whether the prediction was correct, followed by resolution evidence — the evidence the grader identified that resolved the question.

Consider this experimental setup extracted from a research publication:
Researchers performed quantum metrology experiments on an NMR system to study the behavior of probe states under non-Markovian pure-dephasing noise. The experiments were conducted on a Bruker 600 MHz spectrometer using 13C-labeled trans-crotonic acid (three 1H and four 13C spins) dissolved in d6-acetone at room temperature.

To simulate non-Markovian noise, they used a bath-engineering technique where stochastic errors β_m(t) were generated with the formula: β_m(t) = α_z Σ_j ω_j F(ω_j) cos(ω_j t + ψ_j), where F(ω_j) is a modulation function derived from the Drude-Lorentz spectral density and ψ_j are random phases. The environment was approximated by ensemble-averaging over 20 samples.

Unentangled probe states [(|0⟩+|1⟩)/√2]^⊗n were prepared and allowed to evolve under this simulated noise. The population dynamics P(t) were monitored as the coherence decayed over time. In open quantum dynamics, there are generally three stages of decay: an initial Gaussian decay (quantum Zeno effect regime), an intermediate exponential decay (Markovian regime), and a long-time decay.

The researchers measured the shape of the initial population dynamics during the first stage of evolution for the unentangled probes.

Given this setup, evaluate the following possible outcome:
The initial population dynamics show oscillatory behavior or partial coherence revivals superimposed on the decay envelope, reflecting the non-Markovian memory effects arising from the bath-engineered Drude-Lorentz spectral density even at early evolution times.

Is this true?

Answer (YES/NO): NO